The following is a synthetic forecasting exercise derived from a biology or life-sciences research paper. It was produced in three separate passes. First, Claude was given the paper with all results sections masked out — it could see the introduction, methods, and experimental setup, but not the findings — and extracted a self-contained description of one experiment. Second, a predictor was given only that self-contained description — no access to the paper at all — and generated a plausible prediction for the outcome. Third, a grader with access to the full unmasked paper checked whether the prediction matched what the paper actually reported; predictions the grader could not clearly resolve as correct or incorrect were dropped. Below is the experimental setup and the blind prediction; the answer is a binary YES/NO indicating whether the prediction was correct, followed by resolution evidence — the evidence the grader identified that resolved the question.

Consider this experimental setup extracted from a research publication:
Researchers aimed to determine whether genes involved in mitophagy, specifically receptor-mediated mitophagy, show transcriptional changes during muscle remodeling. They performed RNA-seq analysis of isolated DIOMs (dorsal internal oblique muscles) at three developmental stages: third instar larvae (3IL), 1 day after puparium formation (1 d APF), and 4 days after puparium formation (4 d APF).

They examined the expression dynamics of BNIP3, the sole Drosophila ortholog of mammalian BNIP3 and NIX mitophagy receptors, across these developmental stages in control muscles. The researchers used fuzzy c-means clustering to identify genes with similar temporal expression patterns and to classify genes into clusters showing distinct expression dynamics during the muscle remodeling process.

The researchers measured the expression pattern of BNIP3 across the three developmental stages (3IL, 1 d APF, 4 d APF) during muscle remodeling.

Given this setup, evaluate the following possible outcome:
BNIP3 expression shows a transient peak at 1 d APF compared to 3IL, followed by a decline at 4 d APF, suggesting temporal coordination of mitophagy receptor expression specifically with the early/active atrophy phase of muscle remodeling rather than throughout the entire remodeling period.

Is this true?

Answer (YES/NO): NO